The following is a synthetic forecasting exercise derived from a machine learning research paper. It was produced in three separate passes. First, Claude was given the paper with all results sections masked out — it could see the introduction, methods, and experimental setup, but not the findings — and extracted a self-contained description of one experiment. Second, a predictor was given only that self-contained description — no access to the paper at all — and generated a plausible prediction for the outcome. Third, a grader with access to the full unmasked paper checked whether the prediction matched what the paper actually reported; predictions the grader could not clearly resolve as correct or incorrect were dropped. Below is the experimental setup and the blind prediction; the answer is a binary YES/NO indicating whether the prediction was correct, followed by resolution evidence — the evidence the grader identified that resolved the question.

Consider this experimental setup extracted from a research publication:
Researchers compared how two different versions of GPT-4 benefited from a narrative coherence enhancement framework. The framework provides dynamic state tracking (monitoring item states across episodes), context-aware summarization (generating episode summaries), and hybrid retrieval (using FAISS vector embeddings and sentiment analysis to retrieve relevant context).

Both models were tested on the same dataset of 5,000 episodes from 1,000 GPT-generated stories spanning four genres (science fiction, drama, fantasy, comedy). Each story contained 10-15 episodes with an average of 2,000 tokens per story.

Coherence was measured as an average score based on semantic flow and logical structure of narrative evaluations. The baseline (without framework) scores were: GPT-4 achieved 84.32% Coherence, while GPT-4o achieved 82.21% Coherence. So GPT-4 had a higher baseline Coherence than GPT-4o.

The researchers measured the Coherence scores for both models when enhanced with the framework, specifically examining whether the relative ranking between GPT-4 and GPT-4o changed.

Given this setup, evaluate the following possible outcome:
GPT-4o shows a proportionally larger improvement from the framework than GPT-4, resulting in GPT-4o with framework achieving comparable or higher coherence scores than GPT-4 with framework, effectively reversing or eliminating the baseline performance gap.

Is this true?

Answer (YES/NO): YES